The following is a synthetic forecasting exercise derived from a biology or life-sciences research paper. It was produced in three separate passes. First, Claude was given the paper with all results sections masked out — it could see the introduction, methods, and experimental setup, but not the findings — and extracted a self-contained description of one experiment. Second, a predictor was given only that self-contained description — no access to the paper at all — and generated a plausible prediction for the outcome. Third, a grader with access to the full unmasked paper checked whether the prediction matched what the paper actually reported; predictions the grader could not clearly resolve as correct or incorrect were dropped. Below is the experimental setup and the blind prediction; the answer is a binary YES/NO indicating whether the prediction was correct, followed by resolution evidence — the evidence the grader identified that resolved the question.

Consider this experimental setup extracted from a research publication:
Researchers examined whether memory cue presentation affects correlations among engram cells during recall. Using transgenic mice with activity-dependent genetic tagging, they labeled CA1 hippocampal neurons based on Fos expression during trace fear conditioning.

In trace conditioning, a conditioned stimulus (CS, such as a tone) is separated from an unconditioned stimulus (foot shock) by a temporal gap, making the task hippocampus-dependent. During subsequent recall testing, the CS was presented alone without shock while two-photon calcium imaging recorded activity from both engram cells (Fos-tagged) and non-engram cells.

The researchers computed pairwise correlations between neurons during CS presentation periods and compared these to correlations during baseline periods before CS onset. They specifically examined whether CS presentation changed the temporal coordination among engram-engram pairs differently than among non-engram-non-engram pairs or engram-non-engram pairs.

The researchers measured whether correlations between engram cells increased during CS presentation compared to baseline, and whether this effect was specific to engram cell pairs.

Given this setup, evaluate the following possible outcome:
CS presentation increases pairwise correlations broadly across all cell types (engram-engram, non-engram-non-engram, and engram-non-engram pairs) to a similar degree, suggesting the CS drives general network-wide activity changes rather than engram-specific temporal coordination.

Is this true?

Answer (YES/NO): NO